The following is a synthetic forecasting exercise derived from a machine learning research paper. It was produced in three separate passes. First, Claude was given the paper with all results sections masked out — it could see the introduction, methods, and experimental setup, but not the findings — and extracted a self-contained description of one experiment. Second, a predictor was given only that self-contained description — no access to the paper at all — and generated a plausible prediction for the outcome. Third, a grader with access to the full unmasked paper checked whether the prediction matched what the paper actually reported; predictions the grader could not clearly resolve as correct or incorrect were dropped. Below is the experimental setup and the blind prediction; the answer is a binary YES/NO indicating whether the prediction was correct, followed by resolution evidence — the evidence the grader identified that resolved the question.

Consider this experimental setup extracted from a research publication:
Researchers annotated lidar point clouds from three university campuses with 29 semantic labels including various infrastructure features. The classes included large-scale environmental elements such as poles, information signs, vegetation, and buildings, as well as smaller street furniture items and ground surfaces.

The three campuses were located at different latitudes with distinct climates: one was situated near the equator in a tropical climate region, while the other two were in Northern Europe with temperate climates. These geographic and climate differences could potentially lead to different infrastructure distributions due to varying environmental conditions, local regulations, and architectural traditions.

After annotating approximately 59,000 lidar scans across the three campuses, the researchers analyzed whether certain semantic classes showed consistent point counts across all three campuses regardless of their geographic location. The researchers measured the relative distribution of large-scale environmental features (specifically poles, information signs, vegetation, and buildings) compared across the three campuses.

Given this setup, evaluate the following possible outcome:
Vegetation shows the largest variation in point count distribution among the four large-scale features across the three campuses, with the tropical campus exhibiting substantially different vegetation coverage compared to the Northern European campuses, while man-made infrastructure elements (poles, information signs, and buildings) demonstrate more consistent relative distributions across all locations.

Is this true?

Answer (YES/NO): NO